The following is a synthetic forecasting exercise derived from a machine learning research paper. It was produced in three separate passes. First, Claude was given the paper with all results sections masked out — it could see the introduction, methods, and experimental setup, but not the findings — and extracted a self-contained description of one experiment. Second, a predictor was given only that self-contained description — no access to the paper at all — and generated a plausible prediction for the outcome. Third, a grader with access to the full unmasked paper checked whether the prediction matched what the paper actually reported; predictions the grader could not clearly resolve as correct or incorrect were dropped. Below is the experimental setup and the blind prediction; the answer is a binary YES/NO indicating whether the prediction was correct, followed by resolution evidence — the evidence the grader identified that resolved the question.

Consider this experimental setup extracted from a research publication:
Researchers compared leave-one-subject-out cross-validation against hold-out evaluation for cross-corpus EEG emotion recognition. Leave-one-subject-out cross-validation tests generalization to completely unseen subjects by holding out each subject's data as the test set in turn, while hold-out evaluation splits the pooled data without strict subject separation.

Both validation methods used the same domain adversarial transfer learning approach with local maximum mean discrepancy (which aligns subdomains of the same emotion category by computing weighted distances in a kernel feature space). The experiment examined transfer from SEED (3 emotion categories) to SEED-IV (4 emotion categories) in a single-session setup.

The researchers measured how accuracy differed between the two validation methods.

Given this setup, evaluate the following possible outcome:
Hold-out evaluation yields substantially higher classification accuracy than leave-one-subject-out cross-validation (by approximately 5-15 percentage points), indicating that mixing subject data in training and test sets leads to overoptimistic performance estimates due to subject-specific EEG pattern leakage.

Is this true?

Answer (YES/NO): YES